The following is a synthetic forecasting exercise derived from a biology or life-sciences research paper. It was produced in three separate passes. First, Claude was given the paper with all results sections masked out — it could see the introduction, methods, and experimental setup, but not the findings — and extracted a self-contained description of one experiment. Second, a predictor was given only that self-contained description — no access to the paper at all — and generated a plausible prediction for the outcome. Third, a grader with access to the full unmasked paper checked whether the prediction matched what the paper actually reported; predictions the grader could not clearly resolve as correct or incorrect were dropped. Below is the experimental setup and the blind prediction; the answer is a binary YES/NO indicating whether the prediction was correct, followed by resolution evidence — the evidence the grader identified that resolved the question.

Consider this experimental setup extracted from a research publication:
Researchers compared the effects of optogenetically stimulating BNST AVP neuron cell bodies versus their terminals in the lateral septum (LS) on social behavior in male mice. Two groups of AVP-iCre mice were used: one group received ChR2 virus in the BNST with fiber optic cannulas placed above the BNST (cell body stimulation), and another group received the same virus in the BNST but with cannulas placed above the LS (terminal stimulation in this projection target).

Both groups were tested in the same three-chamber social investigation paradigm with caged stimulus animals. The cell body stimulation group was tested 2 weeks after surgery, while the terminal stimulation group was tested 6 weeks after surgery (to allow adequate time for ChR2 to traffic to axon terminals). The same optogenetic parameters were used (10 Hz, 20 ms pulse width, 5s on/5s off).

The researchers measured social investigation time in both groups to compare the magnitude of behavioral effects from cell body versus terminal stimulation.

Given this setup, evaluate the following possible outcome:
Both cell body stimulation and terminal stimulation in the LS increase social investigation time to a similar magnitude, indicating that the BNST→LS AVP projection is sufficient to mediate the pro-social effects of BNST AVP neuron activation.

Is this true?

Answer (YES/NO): YES